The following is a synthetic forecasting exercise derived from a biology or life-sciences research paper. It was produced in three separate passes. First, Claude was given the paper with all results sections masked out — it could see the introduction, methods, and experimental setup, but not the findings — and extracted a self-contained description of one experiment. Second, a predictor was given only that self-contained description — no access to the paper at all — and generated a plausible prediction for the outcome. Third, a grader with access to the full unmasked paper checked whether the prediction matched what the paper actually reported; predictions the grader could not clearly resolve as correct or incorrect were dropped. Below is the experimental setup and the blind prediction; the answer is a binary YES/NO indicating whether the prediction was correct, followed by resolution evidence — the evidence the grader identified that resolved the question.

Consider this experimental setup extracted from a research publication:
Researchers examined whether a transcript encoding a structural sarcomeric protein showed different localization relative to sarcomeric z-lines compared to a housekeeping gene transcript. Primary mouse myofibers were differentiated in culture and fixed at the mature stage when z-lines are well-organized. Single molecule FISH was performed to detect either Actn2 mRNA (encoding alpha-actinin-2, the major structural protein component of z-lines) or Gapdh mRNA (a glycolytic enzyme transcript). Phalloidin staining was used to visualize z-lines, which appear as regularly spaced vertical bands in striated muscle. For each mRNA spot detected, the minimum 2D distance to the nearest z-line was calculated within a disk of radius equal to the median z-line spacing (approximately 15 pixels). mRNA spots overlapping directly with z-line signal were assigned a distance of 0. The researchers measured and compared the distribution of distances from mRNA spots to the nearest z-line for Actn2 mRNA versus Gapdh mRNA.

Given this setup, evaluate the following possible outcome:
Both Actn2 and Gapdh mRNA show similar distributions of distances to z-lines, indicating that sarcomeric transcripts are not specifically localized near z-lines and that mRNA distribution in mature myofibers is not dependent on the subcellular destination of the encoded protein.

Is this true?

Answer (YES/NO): NO